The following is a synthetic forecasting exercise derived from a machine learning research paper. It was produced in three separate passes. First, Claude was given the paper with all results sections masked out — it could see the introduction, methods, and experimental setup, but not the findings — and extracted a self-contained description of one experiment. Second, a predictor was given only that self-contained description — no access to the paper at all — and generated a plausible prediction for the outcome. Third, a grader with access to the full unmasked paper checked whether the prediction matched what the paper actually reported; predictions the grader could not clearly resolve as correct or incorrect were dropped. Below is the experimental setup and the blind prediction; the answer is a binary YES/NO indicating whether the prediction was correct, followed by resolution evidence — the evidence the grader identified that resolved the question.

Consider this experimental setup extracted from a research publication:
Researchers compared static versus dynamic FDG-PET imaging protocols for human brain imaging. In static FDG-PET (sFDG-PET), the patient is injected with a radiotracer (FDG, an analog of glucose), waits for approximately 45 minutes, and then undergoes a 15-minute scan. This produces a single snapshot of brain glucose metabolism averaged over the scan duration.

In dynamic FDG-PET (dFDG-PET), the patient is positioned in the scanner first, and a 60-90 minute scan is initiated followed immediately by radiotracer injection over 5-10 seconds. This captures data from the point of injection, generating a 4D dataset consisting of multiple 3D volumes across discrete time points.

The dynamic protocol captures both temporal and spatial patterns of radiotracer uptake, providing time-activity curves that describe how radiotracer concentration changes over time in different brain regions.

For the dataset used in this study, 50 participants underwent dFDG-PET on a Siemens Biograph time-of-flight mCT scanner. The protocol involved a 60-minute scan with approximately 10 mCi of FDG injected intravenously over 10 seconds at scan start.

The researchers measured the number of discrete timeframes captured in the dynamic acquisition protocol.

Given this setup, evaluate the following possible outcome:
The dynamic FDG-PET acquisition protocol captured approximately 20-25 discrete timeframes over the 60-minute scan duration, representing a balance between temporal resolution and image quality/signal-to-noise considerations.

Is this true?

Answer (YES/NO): NO